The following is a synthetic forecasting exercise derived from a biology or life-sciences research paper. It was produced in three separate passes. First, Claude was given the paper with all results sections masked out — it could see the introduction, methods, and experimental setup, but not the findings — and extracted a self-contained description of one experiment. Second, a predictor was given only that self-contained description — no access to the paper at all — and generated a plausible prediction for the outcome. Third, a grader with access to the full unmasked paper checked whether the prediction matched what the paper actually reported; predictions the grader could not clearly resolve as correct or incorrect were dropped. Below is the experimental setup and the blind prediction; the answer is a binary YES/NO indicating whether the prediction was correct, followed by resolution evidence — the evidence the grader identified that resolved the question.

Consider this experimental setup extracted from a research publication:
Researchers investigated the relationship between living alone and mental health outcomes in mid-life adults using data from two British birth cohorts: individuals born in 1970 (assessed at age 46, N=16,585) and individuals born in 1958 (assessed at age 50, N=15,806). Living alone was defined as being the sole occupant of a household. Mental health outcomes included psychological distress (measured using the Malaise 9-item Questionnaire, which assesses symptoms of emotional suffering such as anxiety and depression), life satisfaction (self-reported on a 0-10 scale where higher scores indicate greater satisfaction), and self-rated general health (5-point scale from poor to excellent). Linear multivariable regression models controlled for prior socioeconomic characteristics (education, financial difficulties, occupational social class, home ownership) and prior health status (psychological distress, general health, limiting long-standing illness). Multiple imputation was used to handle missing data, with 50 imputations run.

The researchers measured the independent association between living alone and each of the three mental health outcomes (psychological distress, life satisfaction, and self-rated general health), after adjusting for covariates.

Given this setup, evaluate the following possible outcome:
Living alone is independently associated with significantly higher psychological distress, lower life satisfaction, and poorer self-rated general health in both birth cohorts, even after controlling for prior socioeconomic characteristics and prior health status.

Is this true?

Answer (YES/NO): NO